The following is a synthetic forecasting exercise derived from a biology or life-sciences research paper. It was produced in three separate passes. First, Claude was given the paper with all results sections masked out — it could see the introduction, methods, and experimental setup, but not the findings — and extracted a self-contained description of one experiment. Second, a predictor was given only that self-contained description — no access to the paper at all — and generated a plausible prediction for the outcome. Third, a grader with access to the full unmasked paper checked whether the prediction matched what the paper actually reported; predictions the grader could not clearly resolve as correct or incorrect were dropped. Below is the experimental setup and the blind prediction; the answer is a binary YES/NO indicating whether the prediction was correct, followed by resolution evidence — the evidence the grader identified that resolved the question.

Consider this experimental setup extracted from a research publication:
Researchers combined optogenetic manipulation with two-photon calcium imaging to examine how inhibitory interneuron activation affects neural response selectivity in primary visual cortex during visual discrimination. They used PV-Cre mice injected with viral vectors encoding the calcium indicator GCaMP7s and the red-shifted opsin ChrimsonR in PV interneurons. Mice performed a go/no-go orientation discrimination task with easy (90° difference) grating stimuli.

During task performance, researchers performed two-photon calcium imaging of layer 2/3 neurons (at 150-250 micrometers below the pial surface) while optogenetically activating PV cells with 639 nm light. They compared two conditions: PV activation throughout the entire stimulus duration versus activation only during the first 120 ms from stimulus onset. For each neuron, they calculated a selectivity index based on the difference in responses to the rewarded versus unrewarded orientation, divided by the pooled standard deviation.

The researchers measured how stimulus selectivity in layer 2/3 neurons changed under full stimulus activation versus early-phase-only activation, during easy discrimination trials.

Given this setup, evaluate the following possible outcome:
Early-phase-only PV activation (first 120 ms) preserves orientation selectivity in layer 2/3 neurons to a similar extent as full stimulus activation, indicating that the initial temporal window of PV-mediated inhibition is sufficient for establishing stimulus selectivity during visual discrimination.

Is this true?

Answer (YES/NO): NO